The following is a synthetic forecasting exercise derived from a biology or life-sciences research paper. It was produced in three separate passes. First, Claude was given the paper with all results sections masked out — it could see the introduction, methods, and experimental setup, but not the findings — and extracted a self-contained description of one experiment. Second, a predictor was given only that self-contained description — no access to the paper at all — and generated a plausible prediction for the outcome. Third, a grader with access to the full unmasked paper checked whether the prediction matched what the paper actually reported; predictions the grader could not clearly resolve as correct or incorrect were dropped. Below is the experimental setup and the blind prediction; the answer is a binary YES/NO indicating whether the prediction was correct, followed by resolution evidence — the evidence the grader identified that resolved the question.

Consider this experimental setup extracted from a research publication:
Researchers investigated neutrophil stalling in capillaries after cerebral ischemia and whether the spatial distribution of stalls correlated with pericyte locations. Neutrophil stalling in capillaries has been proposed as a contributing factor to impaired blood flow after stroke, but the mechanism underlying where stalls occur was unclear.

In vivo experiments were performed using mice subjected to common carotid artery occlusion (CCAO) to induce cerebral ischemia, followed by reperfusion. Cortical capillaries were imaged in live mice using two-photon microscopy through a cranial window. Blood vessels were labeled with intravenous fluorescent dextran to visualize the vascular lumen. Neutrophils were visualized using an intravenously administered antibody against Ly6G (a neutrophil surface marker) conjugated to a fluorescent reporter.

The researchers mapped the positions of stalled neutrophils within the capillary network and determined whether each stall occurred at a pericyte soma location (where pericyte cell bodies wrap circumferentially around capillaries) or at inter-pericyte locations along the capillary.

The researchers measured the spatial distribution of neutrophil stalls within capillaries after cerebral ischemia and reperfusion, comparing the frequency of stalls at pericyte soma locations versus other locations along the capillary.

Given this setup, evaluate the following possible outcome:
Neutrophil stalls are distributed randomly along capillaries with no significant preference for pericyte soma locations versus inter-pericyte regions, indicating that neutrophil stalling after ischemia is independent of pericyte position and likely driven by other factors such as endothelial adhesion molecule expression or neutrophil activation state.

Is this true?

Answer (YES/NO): NO